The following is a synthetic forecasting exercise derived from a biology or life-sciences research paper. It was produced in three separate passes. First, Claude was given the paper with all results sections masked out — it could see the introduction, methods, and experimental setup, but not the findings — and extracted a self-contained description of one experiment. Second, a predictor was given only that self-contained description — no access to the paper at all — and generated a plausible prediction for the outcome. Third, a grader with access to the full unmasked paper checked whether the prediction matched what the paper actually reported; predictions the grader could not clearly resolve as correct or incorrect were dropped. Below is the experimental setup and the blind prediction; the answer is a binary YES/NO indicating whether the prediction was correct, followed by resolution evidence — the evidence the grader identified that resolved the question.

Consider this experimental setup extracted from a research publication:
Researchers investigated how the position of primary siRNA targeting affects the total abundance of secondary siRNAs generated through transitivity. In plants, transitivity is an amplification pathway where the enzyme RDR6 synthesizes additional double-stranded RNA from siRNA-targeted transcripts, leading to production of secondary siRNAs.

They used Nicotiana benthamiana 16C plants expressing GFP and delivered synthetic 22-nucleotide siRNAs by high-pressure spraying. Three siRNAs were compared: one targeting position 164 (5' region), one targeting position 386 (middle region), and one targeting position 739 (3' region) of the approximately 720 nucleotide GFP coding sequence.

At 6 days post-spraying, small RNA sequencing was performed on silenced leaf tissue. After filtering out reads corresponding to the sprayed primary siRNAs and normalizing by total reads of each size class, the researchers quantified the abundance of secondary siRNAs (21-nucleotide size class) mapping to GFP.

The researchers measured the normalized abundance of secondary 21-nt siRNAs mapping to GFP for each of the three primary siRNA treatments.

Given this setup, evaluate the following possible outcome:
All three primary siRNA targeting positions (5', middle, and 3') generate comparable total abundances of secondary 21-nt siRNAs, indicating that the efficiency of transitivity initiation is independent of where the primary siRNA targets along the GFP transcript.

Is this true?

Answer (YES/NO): NO